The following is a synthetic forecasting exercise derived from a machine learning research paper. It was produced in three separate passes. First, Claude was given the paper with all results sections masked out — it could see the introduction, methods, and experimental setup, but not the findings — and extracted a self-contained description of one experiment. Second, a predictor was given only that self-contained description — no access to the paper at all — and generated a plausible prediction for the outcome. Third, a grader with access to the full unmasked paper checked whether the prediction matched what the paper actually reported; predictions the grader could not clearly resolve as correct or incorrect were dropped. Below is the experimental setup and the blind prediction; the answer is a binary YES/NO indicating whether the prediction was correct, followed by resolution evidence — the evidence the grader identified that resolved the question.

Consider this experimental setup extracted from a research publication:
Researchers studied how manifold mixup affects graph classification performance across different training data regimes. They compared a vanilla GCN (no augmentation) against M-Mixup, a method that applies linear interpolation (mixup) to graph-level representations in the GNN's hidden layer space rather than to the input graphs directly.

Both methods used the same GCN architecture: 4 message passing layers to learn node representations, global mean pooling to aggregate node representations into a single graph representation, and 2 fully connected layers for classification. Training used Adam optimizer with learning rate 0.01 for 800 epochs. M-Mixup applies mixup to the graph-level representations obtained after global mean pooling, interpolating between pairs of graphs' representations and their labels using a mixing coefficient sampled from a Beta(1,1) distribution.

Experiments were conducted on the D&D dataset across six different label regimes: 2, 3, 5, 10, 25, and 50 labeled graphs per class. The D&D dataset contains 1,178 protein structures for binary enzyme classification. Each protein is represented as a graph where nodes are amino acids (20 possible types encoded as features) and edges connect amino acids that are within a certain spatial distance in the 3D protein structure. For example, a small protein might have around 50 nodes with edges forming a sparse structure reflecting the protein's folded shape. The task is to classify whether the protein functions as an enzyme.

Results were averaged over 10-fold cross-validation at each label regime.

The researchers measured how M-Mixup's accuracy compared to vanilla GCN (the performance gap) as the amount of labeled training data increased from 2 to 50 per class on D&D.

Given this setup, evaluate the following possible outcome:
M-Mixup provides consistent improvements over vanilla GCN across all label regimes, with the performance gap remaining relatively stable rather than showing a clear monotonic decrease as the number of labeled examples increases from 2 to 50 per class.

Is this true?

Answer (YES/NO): NO